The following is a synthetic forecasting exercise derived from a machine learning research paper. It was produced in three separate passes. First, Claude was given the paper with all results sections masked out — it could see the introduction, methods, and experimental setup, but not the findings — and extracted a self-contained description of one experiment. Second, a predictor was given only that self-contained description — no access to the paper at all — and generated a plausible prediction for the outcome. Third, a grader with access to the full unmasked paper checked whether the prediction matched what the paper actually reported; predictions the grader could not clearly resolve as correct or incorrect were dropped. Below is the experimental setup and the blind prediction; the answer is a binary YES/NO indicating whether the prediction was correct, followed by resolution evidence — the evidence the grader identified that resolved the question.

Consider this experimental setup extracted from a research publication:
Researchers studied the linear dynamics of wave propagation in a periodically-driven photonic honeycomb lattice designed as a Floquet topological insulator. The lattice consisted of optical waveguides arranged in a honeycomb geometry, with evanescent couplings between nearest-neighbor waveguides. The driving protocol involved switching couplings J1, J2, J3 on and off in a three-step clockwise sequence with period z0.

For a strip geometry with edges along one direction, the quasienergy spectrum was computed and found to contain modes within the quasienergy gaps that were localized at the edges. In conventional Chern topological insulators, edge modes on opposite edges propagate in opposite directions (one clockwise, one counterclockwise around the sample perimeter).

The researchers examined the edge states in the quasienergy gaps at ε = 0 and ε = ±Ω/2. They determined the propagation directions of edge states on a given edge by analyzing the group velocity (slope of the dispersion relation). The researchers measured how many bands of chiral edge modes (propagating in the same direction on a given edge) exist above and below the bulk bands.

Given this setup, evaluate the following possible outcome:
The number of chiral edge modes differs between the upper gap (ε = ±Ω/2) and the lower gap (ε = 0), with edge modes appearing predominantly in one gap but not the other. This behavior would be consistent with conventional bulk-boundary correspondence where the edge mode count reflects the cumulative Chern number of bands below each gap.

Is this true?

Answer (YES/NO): NO